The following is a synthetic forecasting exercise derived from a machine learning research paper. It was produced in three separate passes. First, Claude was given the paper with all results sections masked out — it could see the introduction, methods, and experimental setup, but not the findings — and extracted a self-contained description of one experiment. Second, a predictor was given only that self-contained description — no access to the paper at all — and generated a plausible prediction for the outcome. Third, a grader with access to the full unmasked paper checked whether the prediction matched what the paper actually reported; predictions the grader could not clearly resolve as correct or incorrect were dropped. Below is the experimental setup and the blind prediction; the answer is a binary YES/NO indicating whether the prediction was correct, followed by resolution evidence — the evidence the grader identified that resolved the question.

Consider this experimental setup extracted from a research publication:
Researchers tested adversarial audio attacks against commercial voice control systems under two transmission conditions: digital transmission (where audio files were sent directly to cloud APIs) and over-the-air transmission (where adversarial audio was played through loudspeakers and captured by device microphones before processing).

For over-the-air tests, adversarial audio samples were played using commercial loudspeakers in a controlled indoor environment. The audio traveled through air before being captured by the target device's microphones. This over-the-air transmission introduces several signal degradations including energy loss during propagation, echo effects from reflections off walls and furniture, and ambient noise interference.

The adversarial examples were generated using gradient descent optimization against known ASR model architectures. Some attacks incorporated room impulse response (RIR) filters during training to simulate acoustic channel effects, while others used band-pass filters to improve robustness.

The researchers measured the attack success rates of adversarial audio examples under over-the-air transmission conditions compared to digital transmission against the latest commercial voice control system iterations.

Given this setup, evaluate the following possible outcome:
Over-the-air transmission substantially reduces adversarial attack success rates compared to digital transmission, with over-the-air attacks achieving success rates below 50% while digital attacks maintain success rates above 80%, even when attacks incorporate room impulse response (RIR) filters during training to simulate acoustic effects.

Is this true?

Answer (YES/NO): NO